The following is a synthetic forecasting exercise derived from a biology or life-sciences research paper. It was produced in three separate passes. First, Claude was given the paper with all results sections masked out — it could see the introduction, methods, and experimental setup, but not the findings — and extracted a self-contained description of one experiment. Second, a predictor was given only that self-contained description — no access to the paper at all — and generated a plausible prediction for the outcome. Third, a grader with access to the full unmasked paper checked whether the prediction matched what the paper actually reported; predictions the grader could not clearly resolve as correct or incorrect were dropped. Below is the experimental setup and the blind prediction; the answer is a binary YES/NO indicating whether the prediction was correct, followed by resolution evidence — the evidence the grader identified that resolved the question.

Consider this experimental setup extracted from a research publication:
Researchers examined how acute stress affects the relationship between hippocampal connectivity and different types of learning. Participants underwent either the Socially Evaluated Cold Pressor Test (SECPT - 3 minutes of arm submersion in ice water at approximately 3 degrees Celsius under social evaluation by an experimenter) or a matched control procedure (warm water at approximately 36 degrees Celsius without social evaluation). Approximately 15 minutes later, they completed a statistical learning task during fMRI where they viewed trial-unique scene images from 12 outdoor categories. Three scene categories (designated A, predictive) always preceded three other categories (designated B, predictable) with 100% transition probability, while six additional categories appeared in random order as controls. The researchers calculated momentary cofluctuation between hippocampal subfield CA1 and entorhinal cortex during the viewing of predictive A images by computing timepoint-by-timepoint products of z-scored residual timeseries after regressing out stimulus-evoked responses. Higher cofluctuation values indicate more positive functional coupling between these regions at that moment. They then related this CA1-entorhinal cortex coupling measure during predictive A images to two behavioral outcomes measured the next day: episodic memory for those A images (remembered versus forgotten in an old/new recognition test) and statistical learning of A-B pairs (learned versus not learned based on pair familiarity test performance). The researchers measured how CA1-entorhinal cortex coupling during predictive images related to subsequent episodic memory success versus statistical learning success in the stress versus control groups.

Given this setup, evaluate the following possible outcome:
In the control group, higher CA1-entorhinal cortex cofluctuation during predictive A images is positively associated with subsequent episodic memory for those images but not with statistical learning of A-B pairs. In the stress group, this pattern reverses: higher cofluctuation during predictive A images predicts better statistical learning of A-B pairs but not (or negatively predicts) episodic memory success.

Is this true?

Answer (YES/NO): YES